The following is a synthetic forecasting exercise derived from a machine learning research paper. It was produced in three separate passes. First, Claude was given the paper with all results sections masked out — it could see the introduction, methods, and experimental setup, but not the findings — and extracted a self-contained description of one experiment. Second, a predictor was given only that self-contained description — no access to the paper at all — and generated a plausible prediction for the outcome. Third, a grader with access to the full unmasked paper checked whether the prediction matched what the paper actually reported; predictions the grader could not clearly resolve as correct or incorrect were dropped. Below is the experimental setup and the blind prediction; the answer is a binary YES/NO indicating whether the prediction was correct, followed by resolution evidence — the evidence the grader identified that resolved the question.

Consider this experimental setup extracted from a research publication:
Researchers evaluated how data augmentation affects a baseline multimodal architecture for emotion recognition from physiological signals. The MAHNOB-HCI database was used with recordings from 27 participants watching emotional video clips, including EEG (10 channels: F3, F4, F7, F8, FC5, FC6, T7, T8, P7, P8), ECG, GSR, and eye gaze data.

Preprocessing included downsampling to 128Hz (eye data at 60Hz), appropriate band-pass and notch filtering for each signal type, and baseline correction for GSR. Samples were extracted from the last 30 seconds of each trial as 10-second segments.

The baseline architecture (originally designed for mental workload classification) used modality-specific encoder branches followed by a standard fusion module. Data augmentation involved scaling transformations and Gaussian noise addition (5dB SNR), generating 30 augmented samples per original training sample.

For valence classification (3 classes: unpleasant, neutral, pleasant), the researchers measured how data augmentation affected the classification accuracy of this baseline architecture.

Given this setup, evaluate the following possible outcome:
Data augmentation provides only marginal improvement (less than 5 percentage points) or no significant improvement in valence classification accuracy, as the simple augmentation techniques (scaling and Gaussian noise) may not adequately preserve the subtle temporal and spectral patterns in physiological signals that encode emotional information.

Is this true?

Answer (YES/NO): NO